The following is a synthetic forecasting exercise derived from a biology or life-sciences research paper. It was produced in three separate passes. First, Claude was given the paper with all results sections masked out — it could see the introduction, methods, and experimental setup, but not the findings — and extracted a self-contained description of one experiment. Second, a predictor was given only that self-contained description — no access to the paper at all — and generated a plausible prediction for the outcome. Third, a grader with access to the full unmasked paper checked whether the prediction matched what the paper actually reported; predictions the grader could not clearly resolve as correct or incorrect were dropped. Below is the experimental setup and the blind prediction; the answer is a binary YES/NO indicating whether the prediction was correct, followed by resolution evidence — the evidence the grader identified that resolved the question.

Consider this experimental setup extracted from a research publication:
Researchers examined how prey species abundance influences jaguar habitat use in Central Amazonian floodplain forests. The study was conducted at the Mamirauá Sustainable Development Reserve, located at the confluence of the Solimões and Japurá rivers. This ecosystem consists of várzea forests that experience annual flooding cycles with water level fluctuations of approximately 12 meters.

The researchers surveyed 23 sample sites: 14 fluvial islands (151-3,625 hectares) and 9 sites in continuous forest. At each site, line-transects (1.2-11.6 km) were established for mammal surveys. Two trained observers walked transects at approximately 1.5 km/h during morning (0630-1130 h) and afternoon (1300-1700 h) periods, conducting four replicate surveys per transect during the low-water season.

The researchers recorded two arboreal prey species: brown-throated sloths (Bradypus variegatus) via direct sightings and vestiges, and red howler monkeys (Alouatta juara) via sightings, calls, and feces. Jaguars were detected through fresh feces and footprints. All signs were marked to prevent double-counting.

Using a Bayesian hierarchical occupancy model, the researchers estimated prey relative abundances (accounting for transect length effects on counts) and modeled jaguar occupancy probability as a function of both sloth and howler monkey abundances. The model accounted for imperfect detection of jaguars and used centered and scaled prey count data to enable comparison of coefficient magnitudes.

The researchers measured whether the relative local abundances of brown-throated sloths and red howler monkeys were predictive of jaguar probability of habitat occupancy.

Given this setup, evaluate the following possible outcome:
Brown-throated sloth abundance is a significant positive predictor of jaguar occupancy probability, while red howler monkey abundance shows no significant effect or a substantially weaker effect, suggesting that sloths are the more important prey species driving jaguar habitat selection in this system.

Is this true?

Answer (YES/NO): NO